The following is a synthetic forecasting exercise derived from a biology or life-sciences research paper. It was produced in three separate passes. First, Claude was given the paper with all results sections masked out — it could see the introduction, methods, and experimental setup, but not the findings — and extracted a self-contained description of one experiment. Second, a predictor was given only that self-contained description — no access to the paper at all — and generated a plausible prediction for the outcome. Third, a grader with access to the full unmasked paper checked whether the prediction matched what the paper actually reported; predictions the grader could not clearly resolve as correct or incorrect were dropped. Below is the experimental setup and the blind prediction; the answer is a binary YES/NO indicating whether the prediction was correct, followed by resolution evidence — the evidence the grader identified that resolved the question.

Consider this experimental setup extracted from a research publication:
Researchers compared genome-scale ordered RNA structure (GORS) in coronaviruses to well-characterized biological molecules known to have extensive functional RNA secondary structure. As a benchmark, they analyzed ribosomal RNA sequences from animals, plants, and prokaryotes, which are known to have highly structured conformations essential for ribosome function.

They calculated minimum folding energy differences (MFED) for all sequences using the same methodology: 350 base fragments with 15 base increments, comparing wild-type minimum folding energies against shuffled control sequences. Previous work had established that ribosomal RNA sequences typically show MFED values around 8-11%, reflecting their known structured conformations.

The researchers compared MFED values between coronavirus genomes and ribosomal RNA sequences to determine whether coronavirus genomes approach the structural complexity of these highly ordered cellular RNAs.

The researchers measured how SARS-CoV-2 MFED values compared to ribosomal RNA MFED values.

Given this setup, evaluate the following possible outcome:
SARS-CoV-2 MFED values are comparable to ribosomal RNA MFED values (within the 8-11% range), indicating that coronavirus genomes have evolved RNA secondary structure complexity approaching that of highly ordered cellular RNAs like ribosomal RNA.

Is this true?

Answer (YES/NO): NO